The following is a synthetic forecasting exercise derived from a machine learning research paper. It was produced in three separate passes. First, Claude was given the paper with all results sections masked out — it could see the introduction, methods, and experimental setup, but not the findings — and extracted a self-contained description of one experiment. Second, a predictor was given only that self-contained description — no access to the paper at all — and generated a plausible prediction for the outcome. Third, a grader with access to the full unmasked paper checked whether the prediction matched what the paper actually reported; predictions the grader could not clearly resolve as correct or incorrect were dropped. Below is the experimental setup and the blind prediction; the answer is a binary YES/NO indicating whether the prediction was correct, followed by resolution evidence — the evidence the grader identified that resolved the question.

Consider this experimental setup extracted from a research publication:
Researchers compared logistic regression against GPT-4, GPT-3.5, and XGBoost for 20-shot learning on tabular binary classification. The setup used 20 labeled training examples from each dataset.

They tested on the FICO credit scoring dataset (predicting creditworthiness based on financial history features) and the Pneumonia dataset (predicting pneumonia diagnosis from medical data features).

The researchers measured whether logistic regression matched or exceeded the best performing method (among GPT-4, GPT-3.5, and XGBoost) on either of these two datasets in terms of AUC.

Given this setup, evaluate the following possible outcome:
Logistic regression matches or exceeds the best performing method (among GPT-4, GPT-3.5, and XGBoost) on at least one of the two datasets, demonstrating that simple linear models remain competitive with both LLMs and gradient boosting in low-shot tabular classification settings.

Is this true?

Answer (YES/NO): YES